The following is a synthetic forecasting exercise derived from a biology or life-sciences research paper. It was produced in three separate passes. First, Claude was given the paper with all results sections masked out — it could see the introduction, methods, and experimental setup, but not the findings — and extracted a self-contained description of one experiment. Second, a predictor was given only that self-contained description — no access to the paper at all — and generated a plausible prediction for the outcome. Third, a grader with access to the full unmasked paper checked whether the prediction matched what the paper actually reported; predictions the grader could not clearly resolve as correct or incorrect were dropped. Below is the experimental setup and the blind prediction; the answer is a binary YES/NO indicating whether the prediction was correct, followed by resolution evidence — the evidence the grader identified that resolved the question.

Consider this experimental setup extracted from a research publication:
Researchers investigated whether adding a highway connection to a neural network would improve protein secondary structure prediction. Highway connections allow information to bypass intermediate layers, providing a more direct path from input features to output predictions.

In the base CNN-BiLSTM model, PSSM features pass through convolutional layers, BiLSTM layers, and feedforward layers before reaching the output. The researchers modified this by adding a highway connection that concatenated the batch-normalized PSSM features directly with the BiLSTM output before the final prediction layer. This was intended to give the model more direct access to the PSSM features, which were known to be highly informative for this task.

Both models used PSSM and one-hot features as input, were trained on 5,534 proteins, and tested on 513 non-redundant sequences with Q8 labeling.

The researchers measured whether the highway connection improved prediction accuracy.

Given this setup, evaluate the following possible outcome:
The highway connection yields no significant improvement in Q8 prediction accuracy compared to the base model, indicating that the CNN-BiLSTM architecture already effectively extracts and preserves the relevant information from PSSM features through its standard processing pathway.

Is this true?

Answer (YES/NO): YES